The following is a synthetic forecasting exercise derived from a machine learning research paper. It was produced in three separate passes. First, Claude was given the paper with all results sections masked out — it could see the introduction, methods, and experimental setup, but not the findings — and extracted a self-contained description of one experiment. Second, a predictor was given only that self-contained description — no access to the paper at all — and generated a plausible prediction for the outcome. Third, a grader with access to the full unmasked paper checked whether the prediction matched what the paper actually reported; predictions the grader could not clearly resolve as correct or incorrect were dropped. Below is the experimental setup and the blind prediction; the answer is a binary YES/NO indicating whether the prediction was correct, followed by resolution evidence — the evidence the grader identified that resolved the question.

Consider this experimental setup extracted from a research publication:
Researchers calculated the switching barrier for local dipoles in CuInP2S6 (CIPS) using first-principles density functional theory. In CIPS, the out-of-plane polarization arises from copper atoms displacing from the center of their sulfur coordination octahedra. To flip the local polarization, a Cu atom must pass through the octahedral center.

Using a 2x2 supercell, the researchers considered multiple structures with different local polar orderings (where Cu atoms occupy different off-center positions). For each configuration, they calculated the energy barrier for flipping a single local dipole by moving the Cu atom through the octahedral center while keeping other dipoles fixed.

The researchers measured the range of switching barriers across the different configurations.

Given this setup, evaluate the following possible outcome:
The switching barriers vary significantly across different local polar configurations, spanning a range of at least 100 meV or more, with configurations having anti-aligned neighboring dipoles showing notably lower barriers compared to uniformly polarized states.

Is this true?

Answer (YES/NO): NO